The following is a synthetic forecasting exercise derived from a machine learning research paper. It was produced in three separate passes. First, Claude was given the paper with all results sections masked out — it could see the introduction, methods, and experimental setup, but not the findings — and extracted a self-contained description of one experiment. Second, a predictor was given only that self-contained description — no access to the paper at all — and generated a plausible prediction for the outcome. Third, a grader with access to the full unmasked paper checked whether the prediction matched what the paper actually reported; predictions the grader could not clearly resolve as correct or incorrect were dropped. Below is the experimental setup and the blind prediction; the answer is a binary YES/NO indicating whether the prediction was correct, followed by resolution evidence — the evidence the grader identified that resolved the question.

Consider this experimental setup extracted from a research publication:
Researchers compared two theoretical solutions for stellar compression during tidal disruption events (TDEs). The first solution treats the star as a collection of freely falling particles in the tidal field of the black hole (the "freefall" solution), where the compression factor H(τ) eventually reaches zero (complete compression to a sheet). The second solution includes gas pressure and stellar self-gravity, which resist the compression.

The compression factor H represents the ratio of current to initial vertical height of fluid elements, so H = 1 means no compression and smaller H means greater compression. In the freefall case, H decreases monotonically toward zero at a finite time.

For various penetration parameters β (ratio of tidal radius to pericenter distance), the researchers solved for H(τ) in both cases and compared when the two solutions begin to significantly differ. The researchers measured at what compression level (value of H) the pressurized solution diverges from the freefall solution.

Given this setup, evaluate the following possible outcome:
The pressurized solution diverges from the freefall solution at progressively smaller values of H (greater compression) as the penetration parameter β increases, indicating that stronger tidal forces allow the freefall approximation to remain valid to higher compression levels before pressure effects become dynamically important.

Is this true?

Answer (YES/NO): YES